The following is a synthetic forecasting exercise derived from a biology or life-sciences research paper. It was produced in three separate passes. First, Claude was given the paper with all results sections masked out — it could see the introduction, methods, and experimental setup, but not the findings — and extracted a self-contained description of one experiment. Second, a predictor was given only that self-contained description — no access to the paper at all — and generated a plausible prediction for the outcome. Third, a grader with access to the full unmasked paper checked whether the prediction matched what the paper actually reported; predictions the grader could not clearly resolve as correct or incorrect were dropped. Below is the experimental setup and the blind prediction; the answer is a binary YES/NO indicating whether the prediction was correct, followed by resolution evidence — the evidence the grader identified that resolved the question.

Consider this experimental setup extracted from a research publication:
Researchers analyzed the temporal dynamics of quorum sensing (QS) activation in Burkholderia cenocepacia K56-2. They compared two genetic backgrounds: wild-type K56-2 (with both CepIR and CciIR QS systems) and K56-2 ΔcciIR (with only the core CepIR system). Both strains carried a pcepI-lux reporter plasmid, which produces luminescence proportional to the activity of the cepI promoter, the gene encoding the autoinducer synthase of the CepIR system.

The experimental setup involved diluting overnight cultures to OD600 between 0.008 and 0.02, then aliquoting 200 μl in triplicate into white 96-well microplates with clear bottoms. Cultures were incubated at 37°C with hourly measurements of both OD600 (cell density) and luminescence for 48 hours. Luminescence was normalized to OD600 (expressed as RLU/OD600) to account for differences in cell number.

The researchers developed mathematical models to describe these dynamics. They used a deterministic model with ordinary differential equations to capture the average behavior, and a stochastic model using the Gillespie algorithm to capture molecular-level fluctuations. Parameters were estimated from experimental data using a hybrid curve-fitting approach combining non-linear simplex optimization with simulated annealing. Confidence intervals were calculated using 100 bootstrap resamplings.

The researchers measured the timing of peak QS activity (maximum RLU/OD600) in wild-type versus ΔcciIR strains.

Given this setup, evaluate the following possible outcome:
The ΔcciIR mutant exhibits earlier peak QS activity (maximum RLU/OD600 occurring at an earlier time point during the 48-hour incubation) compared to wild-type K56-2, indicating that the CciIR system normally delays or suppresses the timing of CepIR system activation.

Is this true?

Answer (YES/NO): NO